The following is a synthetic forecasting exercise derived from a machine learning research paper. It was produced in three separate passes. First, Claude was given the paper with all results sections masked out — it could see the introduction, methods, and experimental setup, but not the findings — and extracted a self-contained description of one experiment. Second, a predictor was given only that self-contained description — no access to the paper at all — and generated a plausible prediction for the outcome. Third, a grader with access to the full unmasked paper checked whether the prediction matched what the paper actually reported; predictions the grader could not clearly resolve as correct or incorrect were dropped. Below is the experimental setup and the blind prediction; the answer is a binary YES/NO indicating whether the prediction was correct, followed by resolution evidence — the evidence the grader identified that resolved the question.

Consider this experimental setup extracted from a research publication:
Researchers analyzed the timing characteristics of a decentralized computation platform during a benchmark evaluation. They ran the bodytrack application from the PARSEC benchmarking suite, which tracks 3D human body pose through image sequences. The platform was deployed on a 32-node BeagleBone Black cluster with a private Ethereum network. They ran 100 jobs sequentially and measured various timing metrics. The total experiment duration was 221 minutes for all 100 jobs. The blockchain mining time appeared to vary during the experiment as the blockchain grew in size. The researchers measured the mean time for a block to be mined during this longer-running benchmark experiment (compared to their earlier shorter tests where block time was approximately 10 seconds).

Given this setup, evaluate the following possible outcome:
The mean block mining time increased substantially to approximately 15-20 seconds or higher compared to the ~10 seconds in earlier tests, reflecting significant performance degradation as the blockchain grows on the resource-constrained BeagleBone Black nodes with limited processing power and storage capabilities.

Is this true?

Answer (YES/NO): YES